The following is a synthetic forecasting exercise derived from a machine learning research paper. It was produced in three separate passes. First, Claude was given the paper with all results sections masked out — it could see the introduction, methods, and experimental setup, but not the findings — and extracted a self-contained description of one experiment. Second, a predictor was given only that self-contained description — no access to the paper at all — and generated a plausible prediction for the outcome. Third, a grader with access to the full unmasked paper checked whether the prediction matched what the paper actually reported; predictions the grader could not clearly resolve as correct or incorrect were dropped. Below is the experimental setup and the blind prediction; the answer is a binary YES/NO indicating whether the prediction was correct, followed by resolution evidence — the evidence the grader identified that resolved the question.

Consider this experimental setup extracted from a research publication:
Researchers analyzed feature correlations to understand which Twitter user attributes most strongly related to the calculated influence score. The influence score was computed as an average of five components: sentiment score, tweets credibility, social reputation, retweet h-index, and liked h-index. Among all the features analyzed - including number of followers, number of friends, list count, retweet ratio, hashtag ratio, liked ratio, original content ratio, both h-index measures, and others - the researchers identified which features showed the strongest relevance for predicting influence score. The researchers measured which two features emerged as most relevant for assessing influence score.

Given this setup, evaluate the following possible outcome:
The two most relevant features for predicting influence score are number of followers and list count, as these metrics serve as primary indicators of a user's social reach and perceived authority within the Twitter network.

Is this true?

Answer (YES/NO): NO